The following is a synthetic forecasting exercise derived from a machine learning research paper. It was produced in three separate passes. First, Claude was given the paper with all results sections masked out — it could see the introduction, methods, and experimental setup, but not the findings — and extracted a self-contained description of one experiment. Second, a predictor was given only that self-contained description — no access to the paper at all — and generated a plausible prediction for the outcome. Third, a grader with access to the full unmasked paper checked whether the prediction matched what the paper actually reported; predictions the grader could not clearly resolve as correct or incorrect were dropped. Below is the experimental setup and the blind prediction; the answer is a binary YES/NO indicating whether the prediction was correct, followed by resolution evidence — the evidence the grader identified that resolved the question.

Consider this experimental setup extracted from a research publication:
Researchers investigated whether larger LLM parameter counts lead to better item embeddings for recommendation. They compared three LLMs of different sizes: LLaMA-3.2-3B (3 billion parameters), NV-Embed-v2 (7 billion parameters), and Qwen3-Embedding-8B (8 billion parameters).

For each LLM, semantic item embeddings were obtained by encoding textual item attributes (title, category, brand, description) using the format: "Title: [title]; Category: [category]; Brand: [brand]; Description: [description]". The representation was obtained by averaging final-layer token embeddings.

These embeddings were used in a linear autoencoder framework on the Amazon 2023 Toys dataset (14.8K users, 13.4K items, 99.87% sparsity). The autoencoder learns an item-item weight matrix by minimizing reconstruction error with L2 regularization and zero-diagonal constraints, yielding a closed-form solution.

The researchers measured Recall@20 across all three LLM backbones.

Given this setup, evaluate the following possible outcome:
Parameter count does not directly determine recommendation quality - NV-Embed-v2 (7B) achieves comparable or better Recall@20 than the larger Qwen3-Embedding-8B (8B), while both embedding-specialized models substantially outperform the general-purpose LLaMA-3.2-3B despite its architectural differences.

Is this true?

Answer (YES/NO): NO